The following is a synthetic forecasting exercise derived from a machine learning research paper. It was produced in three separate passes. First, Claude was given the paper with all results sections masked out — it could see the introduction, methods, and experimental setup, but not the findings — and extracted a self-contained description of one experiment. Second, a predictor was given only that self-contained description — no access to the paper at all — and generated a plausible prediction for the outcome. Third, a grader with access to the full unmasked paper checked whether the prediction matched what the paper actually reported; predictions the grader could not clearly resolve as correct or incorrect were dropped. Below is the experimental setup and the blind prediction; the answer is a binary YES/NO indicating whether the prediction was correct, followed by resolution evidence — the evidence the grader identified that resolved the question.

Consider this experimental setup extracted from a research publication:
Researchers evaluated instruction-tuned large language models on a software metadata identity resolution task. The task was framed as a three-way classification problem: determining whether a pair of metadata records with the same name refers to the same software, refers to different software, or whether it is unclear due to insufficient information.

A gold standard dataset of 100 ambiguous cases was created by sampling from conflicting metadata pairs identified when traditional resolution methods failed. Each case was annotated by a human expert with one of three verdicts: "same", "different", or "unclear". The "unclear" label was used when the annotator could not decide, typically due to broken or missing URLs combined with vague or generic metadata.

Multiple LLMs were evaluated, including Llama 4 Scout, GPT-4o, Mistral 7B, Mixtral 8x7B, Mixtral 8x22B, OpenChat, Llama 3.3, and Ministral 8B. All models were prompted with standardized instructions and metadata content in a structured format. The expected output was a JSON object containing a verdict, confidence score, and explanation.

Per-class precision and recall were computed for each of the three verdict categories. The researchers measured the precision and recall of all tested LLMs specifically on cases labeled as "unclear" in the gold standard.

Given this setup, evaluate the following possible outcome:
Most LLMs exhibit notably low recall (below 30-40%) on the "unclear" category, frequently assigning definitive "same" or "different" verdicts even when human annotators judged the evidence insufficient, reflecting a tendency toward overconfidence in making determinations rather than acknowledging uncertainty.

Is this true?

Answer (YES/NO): YES